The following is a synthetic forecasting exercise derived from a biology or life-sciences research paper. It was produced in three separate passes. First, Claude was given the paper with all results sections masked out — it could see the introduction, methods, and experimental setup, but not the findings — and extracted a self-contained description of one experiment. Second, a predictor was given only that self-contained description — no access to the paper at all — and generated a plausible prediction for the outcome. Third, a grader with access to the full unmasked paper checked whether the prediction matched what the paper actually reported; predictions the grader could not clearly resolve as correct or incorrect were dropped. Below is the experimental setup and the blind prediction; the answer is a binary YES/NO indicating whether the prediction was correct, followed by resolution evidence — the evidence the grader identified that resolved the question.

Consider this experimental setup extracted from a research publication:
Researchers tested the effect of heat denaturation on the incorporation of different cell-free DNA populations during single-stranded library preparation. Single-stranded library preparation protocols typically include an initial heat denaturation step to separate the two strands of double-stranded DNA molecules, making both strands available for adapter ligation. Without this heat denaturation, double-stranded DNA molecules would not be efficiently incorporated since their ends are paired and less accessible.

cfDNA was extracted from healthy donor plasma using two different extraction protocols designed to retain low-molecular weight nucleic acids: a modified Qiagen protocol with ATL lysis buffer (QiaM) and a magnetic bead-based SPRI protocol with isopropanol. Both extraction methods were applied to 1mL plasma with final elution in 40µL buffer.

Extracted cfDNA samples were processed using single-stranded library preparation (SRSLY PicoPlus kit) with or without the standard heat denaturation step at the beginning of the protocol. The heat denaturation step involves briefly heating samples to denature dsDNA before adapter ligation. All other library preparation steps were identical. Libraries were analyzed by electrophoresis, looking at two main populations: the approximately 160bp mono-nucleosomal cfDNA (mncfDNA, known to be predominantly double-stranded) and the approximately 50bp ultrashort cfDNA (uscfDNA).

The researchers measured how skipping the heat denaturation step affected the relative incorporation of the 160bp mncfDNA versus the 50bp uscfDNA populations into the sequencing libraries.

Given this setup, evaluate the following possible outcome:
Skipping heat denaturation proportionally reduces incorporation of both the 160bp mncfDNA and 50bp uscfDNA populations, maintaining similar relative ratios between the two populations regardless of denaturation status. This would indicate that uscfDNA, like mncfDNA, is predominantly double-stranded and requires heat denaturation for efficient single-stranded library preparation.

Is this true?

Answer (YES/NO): NO